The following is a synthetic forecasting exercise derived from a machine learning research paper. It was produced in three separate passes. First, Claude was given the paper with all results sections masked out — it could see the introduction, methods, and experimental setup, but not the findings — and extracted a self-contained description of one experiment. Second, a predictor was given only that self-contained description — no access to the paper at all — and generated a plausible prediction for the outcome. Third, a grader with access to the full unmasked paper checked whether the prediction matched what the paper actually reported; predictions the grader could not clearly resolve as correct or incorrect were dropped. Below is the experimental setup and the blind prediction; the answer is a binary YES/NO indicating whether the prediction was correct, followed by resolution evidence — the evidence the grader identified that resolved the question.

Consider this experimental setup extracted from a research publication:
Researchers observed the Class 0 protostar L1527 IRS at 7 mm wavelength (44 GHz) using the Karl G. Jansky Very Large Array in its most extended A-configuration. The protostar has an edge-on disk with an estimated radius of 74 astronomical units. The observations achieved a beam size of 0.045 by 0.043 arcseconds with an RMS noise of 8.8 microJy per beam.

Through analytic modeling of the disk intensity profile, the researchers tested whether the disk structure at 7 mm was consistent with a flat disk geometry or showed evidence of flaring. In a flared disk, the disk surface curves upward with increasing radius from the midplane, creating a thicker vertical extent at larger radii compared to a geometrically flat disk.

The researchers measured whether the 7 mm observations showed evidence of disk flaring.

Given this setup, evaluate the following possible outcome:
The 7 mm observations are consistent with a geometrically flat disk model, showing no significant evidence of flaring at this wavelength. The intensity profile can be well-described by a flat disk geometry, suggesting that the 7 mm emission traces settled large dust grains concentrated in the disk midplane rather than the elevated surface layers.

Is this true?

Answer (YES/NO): NO